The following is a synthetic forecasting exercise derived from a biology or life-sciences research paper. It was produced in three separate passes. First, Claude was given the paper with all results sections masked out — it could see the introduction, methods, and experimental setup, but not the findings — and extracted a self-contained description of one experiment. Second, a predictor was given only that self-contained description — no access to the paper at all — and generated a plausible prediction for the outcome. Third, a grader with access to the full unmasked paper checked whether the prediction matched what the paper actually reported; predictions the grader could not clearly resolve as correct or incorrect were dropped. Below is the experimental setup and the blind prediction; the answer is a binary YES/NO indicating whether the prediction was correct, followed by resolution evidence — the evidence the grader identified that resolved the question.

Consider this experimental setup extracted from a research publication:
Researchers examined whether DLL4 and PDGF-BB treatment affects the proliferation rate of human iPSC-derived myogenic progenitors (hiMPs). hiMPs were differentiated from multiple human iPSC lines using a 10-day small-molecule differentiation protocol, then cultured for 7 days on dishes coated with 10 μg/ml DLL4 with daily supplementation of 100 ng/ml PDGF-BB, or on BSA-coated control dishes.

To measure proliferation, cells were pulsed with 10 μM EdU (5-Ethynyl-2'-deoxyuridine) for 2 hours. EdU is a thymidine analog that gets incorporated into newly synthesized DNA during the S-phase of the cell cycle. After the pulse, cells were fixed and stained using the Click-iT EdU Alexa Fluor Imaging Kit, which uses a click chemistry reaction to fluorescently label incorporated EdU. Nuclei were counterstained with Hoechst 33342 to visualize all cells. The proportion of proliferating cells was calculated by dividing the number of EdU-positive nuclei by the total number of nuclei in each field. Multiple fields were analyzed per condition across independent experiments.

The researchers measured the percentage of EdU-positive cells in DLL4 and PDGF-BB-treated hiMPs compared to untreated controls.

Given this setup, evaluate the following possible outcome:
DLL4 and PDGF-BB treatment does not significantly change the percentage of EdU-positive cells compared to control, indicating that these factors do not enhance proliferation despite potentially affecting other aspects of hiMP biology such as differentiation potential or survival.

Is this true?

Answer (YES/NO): YES